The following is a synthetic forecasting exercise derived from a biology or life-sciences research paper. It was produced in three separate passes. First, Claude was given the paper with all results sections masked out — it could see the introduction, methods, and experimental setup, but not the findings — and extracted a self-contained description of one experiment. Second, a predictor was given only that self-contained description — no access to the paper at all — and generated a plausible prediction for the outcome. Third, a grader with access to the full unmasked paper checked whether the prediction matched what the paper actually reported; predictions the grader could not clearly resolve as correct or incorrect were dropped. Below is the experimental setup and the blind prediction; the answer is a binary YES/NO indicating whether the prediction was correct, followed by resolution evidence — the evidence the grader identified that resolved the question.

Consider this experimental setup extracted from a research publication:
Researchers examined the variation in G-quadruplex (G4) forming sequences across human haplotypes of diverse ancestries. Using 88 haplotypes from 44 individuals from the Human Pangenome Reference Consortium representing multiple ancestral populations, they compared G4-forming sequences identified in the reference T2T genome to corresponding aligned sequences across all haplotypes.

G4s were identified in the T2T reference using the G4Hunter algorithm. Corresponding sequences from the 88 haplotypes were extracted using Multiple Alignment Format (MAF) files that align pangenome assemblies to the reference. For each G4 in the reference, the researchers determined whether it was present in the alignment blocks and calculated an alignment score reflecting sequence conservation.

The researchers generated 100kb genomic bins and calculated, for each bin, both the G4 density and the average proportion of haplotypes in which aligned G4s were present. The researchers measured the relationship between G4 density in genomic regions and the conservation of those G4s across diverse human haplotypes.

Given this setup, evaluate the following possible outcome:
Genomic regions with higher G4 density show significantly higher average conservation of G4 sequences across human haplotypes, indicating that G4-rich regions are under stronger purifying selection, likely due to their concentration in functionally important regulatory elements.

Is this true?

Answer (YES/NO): NO